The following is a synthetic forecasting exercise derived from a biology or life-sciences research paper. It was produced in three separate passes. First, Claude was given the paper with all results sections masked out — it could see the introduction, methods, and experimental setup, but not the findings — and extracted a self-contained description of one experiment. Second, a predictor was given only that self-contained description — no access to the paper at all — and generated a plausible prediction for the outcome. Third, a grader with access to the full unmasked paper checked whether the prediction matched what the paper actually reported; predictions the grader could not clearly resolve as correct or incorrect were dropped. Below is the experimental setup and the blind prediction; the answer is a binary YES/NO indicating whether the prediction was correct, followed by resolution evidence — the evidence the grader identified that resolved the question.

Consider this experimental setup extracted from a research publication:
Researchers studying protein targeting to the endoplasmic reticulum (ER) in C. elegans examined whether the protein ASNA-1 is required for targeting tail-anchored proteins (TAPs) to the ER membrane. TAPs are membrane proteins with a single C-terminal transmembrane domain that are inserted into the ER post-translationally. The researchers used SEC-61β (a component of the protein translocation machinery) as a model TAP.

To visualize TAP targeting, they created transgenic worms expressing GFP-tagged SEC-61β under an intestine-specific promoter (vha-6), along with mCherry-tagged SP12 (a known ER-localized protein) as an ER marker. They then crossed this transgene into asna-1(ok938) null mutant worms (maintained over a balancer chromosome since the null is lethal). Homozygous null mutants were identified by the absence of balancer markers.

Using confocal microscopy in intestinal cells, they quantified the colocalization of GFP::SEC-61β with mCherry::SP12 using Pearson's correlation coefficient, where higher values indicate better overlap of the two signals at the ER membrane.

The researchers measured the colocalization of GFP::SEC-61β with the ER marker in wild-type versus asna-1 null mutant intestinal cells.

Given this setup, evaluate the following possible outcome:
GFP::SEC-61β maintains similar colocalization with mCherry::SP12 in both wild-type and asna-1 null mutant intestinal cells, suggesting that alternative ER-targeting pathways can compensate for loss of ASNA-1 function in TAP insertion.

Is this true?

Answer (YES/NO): NO